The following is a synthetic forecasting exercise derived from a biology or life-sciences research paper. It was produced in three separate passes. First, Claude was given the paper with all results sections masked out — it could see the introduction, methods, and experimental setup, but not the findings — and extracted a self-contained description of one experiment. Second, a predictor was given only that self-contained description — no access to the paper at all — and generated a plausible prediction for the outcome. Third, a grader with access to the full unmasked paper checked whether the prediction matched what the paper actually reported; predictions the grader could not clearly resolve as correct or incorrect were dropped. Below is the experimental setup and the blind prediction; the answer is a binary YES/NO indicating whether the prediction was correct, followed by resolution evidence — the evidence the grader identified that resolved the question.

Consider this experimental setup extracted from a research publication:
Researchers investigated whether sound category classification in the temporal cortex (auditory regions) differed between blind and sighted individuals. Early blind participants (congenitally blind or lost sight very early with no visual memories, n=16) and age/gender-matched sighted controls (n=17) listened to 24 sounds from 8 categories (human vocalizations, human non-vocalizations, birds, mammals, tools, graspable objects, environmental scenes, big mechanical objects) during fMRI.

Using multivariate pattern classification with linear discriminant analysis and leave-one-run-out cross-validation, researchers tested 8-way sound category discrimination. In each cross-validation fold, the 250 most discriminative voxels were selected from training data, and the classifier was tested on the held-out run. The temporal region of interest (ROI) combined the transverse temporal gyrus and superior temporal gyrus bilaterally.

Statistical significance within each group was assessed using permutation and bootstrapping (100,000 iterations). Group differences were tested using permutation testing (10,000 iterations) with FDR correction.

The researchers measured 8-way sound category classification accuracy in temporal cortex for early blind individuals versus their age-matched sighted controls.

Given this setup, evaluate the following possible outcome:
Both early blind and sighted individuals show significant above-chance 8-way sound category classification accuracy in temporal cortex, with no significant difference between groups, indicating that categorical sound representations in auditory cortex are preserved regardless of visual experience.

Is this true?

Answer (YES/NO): NO